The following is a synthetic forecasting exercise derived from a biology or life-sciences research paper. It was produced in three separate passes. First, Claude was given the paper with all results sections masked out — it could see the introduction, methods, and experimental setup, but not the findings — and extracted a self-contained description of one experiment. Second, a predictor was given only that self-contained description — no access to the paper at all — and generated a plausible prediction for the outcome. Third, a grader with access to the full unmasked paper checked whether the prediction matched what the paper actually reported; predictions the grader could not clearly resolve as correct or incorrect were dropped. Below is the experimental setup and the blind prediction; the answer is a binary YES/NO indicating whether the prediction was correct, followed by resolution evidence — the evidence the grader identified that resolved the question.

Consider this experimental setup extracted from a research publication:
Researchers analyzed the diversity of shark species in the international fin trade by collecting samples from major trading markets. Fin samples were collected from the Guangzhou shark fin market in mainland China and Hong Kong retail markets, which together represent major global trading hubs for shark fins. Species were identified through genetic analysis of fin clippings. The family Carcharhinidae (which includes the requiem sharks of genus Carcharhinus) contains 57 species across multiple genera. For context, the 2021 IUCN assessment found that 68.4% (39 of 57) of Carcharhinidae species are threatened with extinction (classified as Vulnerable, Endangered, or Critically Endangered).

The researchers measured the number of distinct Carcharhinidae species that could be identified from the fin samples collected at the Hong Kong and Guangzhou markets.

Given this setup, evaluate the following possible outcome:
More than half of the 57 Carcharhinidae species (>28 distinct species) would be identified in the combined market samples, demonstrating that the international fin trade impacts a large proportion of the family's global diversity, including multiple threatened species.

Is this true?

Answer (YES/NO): YES